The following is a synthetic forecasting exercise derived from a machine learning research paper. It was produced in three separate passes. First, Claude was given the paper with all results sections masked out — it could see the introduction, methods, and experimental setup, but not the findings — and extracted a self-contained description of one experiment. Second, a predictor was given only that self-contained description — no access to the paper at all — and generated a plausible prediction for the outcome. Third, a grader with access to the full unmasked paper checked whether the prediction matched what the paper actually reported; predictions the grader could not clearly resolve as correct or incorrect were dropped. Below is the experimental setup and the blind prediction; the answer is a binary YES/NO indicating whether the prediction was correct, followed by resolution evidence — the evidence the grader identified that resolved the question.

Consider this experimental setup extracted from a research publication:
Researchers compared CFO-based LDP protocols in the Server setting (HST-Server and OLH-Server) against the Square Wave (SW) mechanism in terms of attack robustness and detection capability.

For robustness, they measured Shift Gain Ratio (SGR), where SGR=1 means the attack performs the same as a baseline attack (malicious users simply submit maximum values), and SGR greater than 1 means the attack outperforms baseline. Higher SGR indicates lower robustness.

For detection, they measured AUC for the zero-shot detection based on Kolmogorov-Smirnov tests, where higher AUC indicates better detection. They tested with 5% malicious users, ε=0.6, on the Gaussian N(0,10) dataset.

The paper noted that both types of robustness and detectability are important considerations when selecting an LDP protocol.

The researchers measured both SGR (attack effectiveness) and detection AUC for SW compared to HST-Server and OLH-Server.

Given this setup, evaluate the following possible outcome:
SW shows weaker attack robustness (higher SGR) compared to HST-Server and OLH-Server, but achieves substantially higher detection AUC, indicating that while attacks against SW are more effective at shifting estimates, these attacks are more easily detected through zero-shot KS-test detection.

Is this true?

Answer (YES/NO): NO